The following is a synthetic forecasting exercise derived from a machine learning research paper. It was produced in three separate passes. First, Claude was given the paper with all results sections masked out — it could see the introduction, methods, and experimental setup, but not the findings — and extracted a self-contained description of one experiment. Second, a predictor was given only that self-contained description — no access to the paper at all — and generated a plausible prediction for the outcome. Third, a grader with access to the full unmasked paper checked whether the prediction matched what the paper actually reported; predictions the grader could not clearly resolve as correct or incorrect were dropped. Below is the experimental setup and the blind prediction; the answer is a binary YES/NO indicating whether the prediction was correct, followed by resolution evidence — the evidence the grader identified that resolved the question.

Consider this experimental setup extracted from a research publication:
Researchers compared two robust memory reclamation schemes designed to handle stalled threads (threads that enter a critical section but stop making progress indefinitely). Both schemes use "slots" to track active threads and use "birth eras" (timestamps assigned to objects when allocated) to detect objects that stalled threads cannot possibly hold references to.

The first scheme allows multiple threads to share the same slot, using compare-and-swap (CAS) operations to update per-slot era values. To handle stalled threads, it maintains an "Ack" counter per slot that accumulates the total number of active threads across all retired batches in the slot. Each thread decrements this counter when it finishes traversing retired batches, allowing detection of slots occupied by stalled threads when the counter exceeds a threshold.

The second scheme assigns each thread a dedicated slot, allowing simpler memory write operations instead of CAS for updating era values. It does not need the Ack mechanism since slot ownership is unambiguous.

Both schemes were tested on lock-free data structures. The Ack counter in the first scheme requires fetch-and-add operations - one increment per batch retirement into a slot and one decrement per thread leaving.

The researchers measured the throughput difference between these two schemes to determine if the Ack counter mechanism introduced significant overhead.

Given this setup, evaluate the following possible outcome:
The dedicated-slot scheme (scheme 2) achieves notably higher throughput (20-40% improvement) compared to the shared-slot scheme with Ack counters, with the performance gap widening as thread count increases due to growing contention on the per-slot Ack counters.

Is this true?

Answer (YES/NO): NO